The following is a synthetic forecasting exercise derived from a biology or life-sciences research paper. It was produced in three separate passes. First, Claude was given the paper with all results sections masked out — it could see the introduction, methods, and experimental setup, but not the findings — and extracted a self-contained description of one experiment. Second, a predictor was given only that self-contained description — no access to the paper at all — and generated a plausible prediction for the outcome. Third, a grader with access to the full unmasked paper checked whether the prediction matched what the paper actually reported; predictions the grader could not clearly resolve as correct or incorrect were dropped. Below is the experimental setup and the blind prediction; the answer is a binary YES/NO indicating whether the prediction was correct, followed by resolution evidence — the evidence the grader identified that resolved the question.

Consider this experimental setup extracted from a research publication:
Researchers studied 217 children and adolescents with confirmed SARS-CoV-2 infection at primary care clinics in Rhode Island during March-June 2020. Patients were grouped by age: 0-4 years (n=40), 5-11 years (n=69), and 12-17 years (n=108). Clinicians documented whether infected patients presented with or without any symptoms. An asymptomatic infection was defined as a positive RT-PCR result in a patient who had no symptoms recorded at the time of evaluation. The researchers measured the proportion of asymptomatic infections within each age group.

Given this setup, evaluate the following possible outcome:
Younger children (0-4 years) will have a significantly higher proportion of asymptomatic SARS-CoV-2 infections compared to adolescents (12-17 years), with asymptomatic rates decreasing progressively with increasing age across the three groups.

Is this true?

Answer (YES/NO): NO